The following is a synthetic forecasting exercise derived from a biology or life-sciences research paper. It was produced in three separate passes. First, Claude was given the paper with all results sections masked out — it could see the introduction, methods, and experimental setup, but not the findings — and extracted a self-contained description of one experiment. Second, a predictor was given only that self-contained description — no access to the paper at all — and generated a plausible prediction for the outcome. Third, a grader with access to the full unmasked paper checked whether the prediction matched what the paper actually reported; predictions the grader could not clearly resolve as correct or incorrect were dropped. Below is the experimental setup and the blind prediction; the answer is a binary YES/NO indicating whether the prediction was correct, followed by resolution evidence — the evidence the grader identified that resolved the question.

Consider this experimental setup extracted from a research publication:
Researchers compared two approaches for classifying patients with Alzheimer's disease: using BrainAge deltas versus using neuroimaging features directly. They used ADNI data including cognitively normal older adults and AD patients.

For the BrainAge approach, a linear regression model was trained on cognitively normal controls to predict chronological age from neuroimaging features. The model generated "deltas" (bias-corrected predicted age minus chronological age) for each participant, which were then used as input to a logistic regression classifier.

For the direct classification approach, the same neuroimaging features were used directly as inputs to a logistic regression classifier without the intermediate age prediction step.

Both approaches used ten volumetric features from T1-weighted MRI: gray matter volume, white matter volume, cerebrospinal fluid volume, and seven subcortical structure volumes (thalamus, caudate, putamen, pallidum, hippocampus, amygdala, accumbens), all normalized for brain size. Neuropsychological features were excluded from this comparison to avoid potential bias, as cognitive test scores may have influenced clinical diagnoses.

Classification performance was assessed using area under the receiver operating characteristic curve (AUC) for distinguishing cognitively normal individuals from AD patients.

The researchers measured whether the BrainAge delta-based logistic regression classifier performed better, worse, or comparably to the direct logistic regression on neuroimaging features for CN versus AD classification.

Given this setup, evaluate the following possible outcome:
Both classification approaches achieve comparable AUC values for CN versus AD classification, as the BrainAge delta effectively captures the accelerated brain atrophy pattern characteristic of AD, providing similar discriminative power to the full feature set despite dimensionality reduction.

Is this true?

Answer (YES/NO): NO